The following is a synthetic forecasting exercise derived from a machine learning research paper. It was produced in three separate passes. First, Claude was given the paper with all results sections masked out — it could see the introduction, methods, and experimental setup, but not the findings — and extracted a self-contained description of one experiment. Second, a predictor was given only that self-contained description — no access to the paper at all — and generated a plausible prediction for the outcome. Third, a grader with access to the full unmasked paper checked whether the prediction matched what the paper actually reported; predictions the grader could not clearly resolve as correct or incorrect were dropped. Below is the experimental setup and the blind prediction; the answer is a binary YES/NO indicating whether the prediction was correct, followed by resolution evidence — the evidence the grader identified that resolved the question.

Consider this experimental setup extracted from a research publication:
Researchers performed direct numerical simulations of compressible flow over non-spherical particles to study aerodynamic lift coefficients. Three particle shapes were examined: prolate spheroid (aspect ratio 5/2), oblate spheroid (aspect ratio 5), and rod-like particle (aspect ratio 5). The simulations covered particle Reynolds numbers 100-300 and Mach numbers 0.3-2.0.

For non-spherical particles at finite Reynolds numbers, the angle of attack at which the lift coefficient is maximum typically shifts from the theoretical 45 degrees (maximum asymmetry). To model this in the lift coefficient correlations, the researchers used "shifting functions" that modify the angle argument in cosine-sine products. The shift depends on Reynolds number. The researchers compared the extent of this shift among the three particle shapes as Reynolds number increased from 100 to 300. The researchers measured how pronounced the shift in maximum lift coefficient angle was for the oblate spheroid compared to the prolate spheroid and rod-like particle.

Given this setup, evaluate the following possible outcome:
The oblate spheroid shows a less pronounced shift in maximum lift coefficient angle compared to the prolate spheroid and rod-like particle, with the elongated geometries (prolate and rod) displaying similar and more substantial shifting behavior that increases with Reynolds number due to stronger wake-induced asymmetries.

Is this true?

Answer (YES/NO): YES